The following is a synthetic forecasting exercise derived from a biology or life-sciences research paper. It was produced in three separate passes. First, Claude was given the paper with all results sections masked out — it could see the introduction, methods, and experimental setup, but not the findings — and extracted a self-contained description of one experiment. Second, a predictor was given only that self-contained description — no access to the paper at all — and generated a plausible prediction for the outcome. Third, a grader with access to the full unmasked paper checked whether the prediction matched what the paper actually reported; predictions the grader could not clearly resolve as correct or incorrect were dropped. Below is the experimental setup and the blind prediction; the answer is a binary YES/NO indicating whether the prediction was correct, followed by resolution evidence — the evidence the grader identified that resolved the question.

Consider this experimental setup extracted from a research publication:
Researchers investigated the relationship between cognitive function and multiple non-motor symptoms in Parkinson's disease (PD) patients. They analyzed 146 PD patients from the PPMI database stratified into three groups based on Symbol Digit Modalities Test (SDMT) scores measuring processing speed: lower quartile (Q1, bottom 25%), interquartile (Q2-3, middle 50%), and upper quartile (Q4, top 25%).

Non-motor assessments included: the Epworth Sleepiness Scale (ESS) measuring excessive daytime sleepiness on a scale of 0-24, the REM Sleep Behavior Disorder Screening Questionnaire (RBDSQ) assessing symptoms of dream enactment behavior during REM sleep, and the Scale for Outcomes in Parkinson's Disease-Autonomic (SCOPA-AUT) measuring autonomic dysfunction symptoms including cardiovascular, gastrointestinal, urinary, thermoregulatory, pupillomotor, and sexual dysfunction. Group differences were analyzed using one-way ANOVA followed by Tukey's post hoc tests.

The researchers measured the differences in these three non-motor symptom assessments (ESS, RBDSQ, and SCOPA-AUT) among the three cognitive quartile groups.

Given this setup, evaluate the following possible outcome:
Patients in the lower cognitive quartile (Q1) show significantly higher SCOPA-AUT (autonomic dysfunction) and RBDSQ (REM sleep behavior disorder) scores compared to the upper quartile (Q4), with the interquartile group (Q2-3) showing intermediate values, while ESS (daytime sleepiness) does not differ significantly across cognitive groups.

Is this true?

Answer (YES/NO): NO